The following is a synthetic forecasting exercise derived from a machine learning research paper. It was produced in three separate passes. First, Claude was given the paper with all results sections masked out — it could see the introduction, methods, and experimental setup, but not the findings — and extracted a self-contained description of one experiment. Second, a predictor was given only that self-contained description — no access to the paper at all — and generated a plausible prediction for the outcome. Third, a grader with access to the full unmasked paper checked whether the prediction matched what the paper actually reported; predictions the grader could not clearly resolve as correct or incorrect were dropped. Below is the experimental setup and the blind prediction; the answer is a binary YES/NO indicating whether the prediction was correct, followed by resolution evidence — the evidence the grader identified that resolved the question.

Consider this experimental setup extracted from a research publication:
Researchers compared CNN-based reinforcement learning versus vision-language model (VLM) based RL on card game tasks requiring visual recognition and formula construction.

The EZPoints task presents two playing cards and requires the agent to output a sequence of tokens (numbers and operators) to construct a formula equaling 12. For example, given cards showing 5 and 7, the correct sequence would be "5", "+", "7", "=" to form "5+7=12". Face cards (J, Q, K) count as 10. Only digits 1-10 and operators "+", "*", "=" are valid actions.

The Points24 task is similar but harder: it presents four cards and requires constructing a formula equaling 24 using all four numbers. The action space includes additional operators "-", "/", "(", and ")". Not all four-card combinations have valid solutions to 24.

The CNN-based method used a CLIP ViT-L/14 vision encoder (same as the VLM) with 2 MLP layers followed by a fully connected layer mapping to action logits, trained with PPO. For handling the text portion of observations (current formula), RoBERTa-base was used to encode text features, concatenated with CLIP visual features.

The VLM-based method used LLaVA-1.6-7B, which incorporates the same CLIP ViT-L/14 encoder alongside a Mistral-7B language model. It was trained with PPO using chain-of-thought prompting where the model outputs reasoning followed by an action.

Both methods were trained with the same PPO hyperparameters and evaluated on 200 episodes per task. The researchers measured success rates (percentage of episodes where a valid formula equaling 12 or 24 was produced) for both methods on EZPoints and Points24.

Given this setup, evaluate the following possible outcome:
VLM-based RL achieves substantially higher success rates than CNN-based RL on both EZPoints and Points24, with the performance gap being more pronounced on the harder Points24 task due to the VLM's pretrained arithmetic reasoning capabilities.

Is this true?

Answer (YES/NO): NO